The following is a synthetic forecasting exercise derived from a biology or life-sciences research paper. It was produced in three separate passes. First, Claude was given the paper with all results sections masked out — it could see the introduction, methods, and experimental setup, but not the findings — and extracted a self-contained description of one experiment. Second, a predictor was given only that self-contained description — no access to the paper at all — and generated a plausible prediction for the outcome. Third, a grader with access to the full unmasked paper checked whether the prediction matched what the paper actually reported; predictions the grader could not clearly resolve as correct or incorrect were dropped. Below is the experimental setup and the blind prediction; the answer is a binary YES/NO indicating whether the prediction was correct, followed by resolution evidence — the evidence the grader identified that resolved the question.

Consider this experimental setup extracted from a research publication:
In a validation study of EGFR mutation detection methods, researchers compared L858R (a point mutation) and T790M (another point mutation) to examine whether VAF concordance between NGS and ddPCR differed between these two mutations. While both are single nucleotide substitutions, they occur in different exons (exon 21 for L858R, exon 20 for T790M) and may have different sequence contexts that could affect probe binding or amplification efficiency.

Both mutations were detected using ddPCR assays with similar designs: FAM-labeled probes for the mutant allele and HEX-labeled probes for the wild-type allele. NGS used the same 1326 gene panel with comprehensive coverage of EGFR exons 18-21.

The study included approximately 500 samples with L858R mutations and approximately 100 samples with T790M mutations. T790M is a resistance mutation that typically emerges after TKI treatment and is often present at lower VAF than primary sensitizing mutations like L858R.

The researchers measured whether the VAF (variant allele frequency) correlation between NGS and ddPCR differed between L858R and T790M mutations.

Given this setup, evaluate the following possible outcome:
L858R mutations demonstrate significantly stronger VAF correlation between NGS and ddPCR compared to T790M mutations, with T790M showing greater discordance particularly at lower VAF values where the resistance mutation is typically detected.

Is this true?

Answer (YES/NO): NO